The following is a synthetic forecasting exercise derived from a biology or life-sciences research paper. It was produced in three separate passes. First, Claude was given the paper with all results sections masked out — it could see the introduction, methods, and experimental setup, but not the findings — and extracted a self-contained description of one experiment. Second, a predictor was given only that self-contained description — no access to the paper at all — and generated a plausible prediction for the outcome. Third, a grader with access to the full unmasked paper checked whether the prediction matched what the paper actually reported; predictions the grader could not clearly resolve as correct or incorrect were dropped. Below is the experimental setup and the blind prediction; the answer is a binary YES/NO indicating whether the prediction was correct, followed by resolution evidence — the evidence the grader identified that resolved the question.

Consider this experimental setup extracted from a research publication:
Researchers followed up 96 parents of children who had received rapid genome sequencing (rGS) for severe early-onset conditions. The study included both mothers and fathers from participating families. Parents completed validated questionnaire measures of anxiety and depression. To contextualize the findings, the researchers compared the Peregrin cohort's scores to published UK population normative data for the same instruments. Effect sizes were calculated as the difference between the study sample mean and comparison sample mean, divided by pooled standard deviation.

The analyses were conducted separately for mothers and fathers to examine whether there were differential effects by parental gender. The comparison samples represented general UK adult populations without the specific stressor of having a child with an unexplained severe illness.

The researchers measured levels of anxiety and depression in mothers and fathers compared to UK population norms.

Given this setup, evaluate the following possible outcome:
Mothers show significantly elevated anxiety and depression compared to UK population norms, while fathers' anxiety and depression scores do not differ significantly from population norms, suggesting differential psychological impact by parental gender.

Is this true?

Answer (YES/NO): YES